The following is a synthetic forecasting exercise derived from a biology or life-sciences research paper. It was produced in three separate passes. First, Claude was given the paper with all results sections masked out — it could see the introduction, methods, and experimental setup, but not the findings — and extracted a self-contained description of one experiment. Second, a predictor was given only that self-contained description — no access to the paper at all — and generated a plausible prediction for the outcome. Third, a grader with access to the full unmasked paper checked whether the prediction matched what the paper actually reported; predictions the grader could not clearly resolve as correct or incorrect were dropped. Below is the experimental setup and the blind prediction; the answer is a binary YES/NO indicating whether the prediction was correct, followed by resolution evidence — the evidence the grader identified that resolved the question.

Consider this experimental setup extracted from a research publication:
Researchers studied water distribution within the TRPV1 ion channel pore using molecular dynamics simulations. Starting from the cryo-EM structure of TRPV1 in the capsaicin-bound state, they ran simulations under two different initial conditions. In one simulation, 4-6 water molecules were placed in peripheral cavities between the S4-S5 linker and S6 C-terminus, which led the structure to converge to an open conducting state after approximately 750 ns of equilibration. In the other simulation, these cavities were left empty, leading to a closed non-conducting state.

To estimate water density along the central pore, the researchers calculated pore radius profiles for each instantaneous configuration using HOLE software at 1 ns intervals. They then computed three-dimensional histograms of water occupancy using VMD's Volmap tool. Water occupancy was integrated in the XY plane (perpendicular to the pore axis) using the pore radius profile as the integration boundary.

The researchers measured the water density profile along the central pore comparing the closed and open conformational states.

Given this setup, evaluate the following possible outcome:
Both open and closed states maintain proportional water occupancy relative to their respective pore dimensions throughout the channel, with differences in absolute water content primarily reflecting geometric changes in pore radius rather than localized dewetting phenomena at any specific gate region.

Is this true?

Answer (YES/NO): NO